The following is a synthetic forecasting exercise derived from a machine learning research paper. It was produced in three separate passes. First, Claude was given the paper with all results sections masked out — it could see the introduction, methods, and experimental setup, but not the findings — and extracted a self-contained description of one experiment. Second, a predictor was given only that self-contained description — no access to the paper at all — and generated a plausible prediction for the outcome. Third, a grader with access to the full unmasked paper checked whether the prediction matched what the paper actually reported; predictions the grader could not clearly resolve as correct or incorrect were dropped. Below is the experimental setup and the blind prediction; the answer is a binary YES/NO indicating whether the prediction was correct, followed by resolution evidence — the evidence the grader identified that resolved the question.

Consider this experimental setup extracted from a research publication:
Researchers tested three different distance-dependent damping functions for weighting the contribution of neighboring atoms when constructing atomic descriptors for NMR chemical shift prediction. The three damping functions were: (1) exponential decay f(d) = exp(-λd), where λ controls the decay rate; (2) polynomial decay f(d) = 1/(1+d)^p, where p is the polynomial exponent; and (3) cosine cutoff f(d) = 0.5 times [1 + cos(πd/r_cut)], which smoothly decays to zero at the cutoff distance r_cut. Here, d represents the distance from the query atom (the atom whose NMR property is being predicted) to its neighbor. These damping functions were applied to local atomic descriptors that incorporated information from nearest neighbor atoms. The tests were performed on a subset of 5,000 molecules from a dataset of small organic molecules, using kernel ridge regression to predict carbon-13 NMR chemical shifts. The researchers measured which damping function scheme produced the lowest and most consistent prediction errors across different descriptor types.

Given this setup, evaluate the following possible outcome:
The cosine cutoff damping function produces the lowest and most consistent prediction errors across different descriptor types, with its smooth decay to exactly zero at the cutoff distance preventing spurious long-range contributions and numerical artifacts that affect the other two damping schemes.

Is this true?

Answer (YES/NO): YES